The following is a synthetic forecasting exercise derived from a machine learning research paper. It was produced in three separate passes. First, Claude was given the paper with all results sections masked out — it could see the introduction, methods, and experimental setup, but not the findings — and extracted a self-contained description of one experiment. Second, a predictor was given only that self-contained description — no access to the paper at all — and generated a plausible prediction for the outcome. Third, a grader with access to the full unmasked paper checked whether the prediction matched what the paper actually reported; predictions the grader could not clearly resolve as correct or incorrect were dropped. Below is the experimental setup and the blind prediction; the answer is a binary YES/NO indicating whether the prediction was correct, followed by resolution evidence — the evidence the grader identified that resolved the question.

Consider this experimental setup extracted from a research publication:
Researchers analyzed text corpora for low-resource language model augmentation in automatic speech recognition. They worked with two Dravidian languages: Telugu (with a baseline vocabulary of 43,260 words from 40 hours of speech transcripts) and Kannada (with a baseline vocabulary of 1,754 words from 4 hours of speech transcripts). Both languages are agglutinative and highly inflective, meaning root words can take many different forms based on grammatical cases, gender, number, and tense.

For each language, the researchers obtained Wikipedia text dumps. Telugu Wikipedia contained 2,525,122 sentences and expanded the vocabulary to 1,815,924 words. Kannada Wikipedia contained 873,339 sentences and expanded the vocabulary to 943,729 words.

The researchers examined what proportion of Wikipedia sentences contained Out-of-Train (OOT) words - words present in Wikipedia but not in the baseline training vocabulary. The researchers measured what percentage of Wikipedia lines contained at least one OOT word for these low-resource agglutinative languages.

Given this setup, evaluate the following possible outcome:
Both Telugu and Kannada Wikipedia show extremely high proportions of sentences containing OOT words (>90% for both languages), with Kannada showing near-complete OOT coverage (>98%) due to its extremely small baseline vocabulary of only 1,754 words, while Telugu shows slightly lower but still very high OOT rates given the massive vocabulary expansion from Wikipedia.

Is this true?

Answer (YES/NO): NO